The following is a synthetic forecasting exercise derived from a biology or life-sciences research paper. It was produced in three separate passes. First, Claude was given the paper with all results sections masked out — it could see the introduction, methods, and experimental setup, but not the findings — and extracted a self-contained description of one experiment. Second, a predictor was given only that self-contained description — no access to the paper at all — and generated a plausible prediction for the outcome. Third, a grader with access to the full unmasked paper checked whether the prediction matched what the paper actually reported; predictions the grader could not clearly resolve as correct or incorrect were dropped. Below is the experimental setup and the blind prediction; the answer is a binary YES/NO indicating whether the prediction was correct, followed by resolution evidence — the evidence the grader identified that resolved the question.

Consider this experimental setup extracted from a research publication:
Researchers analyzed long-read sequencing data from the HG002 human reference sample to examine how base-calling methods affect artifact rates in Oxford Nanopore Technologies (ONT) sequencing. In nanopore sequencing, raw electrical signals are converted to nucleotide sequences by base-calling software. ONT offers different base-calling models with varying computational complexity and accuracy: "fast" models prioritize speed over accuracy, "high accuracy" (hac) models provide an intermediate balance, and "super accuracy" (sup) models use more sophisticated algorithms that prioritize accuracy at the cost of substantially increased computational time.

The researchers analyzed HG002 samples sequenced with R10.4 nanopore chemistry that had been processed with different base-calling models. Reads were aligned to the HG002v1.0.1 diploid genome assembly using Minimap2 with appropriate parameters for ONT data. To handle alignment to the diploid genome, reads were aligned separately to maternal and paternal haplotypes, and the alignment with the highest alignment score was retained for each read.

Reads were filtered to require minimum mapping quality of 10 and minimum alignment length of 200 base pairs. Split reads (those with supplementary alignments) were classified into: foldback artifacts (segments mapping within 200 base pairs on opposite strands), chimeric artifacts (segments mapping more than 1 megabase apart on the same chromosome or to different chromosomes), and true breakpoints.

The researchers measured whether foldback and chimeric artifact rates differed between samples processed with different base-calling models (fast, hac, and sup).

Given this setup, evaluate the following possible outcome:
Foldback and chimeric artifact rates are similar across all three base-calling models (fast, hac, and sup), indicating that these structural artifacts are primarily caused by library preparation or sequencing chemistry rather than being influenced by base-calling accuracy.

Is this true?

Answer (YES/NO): YES